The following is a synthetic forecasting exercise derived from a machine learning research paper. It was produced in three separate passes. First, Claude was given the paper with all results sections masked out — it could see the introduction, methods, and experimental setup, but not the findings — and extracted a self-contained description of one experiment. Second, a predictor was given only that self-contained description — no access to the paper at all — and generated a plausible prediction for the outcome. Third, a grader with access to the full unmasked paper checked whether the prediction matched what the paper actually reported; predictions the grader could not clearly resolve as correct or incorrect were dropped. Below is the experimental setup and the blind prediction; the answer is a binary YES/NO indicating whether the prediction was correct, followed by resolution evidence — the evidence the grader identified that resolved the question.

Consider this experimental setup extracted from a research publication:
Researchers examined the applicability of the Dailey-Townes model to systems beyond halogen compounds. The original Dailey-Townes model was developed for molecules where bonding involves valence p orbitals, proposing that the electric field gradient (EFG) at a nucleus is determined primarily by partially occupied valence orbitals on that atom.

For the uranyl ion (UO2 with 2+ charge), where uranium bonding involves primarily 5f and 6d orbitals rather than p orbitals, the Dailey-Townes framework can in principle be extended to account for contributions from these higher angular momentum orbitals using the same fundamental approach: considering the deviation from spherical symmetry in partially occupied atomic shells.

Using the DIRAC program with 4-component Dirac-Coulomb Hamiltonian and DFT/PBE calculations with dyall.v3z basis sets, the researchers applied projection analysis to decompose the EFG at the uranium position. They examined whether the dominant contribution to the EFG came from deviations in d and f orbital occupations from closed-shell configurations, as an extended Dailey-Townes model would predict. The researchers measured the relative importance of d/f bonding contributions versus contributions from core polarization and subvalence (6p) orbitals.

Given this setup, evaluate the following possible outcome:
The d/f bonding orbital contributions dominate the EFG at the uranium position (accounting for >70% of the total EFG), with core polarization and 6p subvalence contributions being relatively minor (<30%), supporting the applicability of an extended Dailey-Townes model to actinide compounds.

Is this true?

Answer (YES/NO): NO